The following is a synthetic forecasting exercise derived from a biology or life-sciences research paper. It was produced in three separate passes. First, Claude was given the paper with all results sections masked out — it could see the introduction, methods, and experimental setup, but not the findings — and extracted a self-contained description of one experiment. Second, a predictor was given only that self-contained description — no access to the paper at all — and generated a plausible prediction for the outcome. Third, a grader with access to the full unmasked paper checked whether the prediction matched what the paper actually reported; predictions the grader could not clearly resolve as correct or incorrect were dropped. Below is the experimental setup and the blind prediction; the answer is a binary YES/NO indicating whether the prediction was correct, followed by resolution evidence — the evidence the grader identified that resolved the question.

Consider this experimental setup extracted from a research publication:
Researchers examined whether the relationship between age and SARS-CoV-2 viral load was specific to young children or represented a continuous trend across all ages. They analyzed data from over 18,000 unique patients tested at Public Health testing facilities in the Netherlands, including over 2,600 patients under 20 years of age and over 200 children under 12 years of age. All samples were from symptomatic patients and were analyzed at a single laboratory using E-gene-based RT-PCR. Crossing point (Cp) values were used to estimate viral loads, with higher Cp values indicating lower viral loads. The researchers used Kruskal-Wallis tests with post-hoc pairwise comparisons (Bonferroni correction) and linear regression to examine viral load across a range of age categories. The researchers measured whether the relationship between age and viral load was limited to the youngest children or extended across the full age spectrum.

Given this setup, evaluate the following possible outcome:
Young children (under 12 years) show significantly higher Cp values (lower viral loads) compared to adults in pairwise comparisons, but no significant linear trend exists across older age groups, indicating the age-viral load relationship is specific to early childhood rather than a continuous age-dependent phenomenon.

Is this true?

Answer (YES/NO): NO